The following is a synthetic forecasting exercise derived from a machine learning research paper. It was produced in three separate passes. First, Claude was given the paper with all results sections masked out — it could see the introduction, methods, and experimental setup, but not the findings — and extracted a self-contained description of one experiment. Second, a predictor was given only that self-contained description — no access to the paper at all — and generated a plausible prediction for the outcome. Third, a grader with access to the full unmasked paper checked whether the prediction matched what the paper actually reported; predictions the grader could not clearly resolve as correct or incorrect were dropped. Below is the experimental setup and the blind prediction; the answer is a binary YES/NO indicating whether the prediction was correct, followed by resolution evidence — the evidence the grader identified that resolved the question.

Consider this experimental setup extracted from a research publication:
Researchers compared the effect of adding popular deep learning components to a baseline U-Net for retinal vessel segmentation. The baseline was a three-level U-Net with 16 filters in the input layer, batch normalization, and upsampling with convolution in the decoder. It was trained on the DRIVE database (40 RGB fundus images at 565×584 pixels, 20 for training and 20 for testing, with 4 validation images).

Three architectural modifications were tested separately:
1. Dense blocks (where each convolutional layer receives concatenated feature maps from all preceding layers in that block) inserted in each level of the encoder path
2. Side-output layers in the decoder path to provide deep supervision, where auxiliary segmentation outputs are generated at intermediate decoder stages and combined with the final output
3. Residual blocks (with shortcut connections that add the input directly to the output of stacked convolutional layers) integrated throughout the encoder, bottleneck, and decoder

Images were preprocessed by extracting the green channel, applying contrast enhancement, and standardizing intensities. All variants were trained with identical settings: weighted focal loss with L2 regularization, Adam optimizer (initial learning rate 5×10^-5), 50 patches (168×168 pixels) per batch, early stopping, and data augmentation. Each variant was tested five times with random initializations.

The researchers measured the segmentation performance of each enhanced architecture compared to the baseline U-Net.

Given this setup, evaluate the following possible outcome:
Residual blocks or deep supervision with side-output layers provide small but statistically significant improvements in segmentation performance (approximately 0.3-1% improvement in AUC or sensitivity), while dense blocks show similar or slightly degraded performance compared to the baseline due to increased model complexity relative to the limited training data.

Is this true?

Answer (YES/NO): NO